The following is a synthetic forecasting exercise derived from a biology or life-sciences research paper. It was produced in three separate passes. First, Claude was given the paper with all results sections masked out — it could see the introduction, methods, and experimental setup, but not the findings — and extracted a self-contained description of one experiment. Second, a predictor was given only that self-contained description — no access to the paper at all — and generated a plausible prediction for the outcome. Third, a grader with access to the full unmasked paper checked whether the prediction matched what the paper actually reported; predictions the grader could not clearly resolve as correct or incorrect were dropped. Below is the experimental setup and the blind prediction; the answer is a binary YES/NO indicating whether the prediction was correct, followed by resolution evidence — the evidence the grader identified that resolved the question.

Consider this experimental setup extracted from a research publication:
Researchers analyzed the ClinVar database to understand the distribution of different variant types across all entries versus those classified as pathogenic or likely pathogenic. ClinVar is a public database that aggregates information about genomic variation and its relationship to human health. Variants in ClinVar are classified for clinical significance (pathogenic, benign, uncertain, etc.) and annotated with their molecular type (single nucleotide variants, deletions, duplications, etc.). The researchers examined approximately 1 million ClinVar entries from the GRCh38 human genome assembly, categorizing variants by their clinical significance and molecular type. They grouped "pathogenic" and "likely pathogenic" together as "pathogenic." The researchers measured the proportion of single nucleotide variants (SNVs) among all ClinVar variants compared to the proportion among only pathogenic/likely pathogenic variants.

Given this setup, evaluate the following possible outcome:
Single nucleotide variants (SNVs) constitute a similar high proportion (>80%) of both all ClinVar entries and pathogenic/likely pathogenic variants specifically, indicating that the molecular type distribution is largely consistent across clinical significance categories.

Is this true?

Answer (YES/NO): NO